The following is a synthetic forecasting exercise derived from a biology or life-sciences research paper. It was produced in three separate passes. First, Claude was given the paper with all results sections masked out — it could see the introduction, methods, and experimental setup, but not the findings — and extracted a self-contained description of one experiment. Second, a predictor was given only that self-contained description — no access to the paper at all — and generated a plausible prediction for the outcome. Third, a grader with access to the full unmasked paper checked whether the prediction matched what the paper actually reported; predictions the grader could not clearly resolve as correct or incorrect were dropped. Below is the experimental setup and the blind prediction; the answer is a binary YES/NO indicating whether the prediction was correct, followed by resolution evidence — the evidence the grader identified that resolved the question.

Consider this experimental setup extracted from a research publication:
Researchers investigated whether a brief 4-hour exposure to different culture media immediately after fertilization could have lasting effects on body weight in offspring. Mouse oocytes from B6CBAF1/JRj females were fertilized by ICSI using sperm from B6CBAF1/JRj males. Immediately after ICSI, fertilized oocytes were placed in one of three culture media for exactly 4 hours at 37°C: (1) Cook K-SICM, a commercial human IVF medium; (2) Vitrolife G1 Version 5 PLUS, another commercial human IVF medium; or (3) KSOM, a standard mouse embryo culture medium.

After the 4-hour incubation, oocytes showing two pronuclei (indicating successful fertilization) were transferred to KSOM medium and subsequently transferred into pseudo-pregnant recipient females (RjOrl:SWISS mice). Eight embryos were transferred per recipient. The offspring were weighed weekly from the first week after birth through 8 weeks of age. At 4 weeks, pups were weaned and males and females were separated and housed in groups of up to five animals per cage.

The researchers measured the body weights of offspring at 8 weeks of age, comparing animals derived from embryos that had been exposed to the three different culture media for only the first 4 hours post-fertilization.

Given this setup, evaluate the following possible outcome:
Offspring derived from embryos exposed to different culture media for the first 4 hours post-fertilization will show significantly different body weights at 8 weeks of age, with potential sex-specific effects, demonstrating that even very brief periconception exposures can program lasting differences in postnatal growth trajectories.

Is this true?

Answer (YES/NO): YES